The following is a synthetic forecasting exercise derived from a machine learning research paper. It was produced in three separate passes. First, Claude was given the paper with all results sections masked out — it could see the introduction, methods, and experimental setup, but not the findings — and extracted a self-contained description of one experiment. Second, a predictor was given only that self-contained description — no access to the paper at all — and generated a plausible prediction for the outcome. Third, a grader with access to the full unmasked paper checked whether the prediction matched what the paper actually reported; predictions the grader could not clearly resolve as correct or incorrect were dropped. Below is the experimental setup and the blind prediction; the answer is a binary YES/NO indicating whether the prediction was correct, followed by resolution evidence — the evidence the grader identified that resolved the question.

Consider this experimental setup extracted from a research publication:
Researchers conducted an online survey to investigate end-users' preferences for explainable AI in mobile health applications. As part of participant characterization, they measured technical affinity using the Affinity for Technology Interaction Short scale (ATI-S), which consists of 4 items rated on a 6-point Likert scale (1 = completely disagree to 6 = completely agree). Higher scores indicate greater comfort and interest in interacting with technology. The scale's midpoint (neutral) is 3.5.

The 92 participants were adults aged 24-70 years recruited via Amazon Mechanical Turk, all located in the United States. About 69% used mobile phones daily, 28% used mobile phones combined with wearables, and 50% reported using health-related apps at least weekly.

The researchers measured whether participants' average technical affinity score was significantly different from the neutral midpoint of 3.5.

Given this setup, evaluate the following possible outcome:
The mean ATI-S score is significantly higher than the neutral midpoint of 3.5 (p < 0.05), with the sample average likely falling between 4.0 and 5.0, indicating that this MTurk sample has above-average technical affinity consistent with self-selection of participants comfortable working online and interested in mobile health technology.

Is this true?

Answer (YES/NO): YES